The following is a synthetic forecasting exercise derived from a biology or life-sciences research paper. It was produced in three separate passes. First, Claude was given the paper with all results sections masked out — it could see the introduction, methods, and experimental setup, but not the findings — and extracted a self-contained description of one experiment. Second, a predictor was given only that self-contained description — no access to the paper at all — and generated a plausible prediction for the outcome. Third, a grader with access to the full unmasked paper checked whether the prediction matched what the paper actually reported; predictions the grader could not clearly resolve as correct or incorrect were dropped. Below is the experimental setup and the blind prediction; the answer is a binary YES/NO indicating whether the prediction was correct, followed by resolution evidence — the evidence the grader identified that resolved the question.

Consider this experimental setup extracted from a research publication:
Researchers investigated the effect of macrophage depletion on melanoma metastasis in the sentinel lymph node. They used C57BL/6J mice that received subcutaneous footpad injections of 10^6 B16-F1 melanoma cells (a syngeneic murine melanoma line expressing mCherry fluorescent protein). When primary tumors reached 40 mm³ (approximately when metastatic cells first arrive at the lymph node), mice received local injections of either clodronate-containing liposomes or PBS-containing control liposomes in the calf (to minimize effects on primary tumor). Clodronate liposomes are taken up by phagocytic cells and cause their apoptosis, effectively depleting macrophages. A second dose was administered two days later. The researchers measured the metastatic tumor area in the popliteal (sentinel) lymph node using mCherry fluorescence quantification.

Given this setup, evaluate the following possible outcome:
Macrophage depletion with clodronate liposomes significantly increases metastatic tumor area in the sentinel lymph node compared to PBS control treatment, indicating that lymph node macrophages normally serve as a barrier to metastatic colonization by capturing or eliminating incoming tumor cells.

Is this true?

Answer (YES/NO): NO